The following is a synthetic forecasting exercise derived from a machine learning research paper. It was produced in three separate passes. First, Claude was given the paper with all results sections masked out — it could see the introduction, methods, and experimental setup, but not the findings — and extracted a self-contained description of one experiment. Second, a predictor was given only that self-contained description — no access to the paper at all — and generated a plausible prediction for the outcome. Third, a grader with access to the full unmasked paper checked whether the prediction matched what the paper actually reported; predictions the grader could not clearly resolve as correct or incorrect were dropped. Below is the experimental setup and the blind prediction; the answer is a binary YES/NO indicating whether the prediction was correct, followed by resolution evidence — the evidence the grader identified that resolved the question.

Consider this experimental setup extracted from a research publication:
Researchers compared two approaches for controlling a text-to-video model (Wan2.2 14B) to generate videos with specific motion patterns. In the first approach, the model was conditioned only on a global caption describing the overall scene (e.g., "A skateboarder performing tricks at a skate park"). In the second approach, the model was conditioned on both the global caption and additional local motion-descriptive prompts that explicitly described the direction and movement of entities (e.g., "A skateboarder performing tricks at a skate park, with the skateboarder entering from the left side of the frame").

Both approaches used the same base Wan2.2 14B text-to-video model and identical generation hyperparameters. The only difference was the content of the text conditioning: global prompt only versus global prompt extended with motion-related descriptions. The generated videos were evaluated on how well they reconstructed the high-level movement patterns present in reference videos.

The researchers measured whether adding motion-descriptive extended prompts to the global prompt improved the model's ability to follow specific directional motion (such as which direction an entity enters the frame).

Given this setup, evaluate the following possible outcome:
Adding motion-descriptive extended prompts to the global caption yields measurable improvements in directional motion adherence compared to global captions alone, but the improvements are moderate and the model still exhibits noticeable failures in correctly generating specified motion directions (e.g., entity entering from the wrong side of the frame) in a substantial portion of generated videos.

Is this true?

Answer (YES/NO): YES